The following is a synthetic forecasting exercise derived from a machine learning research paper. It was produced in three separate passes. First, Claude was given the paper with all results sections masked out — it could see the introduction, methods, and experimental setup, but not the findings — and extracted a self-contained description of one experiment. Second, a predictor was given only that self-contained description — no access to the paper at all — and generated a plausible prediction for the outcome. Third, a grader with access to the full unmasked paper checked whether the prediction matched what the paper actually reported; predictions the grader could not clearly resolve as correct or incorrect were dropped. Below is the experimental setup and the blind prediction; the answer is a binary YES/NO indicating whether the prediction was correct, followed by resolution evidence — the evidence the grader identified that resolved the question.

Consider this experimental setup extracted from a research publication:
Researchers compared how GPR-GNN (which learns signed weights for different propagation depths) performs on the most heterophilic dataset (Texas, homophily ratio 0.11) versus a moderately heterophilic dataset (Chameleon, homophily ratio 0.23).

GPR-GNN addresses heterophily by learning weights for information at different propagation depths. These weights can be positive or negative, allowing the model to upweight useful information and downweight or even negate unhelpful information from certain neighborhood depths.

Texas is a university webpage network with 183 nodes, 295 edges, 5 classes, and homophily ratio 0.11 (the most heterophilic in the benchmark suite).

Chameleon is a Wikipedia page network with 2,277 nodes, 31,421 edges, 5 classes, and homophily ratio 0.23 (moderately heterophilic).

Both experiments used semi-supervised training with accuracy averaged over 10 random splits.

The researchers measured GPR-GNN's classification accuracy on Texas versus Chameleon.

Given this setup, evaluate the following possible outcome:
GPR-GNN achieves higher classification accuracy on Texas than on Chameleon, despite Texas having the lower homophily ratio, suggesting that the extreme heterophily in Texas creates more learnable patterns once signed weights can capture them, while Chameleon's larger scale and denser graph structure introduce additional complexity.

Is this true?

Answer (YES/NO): YES